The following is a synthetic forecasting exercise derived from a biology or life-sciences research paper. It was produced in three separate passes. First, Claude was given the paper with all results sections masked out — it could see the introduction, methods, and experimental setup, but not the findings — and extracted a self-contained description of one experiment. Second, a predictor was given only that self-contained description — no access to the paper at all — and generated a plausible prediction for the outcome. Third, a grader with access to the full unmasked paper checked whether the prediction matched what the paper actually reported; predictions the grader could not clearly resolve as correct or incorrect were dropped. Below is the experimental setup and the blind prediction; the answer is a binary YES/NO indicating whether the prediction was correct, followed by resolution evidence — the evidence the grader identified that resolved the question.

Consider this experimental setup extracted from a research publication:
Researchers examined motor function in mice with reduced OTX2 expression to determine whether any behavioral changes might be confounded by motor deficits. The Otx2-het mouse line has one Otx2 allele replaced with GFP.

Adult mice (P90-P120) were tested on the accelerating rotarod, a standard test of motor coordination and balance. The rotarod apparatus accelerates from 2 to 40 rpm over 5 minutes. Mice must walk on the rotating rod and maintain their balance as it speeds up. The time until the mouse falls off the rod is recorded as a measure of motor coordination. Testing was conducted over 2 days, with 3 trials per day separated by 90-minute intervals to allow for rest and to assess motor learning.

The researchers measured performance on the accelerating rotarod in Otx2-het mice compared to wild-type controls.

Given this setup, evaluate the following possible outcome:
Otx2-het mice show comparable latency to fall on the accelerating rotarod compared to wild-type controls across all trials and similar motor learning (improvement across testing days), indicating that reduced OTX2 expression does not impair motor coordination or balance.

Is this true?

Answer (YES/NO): YES